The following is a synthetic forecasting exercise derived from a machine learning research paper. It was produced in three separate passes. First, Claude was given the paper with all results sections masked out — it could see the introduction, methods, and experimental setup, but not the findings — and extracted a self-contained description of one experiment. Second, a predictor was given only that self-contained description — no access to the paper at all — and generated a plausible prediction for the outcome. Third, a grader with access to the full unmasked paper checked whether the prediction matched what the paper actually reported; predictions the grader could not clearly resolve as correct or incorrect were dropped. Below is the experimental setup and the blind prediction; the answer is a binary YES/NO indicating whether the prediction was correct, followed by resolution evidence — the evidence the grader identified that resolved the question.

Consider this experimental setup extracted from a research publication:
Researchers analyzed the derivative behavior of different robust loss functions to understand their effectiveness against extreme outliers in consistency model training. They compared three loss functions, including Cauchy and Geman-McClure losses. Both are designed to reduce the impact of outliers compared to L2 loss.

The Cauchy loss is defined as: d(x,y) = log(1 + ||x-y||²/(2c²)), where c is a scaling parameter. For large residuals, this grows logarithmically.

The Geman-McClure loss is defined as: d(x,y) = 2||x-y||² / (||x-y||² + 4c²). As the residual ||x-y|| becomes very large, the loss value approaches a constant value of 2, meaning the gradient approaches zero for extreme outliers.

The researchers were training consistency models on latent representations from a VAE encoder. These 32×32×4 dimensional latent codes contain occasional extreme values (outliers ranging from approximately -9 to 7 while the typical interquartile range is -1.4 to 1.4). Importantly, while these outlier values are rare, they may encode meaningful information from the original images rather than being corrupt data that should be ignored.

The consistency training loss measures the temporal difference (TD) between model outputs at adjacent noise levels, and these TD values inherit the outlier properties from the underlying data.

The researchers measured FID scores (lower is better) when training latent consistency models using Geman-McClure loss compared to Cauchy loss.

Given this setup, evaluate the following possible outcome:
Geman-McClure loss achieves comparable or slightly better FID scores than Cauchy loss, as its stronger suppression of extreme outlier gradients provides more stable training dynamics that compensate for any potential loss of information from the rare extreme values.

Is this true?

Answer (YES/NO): NO